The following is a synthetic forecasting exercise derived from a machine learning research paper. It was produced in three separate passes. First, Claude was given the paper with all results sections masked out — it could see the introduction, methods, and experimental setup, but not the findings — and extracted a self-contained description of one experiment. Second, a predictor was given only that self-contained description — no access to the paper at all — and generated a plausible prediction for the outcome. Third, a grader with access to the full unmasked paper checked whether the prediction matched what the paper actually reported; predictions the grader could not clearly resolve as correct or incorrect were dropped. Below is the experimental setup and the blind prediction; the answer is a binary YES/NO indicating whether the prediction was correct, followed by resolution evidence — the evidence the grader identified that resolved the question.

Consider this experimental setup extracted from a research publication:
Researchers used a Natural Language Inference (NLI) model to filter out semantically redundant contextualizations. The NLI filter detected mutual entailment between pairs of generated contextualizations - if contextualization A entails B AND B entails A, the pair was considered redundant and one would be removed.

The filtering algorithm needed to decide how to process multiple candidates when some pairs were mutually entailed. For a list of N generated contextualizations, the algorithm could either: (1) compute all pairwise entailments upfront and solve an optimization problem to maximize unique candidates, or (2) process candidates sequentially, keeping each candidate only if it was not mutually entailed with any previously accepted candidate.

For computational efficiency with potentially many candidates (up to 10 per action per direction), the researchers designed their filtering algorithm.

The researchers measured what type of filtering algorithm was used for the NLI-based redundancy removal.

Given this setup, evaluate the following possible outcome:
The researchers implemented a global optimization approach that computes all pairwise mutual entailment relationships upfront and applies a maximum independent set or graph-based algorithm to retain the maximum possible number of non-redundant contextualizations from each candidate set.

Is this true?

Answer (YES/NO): NO